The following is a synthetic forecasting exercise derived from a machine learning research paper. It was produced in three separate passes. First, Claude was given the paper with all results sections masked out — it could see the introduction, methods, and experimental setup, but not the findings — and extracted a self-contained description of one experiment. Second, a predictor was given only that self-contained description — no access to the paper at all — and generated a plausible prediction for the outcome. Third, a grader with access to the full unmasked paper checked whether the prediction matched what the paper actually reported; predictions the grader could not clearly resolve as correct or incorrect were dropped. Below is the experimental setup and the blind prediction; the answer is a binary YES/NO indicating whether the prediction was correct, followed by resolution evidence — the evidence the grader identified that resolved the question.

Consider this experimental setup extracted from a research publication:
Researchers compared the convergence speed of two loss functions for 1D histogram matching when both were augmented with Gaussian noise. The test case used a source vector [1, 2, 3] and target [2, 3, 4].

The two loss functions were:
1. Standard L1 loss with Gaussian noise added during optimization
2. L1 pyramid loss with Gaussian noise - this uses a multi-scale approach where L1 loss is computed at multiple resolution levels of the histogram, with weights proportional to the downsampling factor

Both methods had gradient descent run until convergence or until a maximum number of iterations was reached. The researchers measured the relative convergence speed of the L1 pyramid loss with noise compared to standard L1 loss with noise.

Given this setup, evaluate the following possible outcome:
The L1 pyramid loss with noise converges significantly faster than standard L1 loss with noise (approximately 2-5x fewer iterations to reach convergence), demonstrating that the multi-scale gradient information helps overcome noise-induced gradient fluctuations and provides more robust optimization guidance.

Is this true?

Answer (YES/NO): NO